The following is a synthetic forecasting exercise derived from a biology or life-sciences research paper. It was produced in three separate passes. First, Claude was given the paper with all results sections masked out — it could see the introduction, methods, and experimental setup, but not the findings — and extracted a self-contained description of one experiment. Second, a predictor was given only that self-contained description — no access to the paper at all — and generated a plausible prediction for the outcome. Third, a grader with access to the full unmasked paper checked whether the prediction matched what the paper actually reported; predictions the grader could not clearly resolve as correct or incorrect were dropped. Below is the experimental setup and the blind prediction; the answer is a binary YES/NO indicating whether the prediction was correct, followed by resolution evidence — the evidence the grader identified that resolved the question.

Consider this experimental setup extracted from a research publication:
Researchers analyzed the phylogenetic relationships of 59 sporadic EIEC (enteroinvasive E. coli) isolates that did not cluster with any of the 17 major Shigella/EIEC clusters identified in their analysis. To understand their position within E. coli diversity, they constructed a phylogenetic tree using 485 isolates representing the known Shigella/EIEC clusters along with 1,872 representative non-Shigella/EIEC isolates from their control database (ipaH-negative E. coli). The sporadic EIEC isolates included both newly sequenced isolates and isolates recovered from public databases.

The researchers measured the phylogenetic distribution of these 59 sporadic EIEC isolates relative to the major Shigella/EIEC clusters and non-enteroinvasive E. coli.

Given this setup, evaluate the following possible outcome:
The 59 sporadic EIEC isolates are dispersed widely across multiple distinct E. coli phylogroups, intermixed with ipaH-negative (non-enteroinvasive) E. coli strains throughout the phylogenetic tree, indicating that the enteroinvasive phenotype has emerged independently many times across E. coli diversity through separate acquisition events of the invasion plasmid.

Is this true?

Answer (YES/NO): YES